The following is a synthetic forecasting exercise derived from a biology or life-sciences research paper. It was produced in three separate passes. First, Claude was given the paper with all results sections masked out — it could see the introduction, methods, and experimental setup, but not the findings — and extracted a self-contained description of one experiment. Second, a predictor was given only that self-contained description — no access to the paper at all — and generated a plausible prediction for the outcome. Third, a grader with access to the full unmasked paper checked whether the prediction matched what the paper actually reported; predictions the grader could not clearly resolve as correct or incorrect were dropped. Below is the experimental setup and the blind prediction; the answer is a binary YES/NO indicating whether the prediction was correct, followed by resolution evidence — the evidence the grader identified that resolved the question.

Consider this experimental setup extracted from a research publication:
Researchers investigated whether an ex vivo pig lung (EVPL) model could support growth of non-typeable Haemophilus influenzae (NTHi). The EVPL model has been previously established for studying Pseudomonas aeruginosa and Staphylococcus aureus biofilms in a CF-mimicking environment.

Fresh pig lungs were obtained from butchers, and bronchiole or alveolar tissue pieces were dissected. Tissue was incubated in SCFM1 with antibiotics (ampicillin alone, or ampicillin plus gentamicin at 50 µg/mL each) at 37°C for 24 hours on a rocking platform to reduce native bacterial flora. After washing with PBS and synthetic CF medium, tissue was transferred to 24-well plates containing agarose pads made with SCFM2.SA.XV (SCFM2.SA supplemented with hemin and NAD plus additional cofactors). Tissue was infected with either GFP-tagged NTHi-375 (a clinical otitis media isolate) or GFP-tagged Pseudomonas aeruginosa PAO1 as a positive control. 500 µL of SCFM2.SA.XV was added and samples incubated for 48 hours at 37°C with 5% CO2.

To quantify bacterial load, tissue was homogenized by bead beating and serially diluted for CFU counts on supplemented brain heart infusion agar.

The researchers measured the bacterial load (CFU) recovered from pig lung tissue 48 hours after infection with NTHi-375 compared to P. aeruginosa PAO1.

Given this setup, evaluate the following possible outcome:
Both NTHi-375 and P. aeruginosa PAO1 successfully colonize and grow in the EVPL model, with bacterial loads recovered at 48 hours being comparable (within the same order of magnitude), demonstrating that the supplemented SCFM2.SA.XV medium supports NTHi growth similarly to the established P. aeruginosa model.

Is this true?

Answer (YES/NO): NO